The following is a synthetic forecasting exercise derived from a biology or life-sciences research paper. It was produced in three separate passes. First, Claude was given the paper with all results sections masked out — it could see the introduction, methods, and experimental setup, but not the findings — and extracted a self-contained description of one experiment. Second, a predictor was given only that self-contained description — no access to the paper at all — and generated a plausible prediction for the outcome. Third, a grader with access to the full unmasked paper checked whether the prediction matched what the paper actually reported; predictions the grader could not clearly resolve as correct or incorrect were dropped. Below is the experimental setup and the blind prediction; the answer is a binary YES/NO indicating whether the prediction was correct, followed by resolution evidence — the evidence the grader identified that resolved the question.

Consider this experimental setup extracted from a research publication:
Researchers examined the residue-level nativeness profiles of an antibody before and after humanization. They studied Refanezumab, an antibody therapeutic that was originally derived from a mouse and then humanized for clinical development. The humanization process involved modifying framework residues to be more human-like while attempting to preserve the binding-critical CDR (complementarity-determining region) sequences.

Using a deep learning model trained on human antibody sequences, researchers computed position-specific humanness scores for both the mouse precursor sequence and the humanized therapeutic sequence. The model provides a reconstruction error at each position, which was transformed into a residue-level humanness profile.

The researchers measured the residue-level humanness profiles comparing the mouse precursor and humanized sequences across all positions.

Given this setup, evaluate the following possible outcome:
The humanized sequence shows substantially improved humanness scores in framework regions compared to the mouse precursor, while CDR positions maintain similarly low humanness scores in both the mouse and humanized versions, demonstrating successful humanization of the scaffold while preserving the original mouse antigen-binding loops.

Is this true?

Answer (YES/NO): YES